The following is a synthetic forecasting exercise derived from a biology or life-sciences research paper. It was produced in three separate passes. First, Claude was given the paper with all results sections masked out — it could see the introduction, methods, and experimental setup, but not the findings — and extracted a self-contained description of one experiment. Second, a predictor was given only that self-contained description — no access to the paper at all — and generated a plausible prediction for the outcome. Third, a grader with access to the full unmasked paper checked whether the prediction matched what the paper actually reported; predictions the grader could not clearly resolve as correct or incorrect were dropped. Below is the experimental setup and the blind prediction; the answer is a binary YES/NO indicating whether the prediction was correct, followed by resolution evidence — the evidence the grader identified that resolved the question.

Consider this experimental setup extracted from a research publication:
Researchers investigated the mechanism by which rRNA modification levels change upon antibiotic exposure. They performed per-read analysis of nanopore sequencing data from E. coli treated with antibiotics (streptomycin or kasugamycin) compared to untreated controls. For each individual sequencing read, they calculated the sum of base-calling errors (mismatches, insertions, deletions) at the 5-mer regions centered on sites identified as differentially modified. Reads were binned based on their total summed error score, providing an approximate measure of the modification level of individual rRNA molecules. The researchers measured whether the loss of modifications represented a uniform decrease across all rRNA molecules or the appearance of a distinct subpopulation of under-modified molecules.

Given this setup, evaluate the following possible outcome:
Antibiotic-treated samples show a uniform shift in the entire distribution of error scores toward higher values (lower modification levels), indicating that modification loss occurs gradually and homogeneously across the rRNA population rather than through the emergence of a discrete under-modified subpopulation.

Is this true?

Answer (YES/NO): NO